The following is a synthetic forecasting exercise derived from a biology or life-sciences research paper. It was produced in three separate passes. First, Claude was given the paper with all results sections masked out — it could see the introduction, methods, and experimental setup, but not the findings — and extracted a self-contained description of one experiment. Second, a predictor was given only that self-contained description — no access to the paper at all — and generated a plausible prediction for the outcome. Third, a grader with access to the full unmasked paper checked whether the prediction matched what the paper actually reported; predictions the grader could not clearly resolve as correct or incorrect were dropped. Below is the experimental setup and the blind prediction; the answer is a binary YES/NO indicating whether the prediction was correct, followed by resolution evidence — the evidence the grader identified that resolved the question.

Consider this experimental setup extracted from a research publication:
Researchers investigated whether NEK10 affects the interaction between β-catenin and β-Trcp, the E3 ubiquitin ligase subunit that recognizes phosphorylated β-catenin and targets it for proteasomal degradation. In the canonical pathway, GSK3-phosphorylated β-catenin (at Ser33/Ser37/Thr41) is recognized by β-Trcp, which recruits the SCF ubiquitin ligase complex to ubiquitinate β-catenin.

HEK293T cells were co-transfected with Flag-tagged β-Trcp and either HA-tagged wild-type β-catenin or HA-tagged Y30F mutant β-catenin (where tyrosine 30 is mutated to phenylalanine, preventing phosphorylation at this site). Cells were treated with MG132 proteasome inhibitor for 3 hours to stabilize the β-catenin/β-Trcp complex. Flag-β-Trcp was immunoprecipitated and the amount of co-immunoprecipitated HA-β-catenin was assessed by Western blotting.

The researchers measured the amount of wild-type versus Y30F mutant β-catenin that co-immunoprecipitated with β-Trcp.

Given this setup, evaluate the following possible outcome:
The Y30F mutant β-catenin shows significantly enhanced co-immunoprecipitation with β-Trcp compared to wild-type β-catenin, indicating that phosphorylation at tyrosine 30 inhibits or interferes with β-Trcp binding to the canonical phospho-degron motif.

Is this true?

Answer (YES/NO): NO